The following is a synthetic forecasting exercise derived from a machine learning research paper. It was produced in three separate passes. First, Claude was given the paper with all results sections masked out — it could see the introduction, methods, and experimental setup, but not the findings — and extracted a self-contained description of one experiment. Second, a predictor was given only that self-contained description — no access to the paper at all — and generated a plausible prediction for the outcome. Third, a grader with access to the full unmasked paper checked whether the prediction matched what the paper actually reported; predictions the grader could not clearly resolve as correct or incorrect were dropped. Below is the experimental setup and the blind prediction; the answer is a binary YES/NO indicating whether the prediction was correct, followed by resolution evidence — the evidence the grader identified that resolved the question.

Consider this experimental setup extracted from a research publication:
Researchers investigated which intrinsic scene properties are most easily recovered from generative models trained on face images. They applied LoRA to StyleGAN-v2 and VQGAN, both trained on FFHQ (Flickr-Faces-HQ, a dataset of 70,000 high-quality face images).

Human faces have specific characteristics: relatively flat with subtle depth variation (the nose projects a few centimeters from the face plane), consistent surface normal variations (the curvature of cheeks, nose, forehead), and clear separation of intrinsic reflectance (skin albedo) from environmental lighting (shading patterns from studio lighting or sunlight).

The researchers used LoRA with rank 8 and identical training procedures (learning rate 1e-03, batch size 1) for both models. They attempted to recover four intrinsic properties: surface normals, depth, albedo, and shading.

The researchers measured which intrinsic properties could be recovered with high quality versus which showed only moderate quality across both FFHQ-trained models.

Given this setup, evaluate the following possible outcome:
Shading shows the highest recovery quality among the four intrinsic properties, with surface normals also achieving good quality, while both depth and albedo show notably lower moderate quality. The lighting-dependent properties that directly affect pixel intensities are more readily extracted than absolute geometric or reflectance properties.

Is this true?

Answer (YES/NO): NO